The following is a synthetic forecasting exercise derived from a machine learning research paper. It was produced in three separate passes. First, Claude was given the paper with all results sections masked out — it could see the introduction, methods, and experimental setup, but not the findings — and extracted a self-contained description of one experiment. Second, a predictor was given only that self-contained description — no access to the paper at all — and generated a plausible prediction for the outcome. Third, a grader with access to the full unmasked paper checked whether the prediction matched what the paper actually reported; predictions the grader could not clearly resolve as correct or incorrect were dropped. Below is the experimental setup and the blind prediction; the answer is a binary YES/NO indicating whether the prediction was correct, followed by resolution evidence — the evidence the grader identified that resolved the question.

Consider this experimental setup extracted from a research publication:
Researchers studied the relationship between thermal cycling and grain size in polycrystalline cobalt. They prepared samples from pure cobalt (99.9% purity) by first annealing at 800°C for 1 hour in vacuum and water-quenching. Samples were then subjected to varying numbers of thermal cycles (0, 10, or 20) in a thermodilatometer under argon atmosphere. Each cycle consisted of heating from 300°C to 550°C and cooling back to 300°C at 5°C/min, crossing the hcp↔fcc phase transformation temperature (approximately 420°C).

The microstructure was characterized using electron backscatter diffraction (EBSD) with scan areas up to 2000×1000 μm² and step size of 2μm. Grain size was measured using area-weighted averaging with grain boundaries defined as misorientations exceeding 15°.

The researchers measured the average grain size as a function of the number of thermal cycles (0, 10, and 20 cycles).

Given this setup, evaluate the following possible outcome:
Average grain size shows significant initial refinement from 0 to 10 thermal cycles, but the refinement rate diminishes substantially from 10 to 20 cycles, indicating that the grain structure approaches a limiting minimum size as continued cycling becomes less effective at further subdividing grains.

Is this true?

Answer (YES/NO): NO